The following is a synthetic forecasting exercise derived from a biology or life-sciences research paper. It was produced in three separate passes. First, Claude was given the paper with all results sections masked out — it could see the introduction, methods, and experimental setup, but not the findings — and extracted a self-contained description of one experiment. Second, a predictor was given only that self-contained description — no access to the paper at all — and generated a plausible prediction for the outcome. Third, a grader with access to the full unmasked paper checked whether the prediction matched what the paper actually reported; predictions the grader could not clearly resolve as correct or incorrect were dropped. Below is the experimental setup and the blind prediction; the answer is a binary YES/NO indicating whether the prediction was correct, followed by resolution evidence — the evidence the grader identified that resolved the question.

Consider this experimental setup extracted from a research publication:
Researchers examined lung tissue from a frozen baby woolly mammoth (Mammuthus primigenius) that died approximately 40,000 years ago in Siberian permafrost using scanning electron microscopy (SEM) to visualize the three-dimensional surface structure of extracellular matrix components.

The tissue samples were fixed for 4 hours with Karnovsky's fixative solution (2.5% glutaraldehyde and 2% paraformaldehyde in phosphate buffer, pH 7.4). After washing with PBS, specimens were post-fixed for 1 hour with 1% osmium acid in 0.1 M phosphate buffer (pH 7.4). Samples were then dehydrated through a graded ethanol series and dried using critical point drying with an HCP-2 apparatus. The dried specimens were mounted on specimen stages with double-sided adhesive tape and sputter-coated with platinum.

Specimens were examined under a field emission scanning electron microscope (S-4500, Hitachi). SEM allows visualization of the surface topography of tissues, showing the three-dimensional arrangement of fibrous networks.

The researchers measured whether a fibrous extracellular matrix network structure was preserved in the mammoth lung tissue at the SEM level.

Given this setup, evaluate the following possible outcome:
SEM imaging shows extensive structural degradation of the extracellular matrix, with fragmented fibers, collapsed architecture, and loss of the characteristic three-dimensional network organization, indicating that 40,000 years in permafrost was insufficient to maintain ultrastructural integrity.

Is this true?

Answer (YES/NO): NO